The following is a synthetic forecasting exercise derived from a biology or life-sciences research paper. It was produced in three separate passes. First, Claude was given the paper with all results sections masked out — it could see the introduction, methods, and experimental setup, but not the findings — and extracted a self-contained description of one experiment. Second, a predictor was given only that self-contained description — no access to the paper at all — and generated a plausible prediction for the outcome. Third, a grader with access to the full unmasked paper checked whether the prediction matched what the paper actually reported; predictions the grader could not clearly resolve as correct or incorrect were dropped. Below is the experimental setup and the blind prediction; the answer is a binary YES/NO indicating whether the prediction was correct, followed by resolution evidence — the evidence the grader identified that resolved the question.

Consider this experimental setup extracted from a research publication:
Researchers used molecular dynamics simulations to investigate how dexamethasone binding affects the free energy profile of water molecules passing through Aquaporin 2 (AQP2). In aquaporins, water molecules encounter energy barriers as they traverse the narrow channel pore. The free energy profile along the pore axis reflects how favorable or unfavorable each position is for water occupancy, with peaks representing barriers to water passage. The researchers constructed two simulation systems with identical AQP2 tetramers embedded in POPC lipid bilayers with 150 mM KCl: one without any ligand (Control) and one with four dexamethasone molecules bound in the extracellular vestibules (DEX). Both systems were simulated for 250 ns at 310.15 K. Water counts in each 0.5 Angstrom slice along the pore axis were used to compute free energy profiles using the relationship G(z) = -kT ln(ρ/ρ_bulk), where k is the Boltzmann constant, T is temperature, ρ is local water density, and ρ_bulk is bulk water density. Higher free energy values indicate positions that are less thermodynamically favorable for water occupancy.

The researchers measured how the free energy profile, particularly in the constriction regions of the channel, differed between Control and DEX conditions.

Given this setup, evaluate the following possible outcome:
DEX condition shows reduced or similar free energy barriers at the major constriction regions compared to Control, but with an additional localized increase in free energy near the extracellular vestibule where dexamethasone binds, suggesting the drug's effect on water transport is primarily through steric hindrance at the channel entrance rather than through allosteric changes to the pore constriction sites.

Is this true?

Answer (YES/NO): NO